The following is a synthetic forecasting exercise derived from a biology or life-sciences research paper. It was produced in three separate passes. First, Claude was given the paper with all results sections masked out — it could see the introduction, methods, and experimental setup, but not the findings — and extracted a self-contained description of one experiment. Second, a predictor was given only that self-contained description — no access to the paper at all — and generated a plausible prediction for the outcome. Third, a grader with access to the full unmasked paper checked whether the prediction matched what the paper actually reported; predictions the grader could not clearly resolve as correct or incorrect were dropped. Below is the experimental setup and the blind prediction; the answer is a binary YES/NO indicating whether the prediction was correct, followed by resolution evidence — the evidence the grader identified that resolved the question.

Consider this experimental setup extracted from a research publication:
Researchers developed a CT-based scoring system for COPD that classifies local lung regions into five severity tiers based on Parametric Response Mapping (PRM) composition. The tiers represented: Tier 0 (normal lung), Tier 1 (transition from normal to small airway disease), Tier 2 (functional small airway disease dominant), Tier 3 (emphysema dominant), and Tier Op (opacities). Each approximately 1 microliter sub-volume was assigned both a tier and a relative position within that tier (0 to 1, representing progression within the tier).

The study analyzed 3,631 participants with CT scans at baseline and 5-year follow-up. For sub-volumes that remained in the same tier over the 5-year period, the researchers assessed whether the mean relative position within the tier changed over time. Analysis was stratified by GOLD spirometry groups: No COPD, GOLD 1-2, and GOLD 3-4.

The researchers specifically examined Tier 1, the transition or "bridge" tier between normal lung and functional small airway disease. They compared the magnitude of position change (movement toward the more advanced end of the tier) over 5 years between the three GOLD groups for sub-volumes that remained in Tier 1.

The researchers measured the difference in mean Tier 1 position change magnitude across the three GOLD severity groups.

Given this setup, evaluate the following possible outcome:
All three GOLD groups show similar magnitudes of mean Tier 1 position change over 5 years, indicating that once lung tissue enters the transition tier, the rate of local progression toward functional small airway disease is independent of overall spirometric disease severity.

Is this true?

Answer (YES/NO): NO